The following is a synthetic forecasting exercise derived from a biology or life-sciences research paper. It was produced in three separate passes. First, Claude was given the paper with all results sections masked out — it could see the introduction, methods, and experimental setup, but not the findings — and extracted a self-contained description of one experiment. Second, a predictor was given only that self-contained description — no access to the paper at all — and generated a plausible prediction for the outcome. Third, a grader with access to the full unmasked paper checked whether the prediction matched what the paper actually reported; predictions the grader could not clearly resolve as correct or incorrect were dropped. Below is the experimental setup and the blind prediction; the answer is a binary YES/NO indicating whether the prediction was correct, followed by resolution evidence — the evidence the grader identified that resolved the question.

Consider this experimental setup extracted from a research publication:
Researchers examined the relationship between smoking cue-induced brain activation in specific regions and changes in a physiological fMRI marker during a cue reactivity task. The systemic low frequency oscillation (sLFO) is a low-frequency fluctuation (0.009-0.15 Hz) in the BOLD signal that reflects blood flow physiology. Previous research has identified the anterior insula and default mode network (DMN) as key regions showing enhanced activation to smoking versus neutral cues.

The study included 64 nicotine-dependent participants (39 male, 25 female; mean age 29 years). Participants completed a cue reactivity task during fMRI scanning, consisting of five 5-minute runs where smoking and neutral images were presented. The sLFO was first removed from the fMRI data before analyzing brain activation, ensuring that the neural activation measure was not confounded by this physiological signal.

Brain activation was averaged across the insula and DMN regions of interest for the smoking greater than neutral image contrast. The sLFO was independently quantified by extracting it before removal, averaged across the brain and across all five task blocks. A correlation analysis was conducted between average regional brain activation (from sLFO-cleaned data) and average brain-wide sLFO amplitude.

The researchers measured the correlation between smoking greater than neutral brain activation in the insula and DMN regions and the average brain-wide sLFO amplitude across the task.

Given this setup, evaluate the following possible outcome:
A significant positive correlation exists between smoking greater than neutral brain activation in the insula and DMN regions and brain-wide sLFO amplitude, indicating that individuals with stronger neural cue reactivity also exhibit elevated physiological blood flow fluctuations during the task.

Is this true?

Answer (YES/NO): NO